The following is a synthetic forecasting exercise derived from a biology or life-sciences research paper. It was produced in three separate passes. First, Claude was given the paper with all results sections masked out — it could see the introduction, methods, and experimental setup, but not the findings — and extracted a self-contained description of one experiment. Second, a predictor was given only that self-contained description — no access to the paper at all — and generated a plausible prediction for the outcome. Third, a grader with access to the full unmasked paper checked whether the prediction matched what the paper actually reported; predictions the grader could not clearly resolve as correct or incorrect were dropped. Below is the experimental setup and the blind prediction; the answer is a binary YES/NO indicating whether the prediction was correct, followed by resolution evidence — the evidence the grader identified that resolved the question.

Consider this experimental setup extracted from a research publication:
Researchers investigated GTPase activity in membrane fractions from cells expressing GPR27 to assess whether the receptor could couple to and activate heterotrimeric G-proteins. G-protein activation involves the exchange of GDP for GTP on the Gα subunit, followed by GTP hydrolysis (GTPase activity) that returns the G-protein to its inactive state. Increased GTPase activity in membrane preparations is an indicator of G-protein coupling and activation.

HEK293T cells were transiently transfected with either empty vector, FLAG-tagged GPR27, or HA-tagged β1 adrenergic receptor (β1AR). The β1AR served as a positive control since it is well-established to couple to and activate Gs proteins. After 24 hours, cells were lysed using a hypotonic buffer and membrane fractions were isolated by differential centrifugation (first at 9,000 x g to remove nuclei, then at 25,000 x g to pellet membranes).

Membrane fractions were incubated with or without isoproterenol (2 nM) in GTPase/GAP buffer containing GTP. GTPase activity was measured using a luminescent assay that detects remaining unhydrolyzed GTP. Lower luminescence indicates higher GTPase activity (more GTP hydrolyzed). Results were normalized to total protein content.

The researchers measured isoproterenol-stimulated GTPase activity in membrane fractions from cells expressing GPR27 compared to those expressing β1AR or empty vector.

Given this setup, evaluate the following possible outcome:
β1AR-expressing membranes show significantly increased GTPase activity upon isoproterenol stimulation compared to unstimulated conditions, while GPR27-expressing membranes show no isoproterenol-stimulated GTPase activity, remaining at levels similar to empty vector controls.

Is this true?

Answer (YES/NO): YES